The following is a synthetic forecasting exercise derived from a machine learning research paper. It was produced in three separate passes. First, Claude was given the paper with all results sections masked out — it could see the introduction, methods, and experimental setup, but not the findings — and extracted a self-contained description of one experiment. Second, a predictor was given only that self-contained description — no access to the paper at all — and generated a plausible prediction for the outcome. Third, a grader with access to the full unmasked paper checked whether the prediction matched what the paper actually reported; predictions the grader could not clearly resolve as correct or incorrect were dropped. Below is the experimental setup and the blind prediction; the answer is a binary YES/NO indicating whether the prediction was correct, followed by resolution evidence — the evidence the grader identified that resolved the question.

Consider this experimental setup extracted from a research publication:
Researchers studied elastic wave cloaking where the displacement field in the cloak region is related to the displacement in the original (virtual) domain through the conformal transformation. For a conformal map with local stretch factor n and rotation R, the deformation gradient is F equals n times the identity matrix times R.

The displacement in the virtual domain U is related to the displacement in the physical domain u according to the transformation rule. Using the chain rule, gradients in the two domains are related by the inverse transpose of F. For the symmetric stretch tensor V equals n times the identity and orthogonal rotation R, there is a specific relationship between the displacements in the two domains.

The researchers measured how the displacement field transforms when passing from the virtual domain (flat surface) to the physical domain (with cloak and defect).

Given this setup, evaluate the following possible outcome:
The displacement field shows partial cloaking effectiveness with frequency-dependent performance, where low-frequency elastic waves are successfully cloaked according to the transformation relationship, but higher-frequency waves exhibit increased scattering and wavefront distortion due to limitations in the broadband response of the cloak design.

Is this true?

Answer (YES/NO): NO